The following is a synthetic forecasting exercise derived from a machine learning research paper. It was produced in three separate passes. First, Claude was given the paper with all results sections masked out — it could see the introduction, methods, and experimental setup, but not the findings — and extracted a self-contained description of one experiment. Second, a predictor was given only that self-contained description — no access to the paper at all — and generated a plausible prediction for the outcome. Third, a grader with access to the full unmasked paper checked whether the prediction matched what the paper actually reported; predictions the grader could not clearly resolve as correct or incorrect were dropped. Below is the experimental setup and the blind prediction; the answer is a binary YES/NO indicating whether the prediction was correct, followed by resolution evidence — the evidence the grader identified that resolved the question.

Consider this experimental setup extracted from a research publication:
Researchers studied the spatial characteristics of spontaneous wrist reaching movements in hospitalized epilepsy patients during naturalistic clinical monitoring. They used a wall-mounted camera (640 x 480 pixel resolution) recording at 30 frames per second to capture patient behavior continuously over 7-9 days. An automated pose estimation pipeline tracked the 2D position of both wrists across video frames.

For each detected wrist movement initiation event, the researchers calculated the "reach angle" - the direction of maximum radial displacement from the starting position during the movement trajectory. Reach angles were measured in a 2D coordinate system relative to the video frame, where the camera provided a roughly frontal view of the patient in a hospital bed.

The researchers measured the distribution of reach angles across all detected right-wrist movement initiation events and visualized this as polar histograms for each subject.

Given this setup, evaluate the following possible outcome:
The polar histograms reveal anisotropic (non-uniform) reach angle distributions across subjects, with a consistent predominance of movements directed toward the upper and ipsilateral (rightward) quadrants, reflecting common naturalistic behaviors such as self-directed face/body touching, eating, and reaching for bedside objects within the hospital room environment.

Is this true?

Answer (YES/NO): NO